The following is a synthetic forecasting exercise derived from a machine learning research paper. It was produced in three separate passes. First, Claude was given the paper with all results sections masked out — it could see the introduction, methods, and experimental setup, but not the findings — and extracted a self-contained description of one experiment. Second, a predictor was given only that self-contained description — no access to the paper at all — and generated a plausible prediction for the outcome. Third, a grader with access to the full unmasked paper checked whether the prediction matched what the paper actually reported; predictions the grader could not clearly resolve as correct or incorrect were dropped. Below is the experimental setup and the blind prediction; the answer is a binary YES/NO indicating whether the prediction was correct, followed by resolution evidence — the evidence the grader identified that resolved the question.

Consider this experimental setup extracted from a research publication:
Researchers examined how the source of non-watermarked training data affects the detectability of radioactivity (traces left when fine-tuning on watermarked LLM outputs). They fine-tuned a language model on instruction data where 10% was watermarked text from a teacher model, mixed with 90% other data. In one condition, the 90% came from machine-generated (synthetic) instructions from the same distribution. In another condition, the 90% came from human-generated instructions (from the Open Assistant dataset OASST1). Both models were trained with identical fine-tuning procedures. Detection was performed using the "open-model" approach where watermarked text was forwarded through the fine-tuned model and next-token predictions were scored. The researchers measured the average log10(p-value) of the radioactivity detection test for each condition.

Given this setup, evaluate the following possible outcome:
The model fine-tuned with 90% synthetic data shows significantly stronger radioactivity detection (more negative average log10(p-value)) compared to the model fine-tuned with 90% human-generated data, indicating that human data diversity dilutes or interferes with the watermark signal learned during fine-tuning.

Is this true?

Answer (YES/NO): NO